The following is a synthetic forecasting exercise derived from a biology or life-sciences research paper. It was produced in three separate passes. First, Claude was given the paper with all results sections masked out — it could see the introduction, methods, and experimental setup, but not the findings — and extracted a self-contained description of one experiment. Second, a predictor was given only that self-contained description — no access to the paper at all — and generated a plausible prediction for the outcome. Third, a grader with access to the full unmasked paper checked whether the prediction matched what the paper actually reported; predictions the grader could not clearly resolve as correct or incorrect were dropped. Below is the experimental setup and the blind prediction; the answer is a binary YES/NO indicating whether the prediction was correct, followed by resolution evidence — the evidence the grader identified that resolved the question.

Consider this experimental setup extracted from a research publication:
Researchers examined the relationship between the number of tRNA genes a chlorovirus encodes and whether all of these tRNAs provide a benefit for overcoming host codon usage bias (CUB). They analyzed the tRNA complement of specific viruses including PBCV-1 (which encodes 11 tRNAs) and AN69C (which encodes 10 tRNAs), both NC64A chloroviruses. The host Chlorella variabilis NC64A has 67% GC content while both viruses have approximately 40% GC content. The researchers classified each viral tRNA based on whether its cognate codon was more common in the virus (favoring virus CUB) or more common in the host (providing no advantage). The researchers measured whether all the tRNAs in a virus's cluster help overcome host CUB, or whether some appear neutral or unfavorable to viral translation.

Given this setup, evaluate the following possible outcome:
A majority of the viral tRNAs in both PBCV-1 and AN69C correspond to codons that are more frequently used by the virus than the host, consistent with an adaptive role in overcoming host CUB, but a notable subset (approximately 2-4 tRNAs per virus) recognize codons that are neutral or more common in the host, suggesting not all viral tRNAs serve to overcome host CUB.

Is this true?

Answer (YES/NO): YES